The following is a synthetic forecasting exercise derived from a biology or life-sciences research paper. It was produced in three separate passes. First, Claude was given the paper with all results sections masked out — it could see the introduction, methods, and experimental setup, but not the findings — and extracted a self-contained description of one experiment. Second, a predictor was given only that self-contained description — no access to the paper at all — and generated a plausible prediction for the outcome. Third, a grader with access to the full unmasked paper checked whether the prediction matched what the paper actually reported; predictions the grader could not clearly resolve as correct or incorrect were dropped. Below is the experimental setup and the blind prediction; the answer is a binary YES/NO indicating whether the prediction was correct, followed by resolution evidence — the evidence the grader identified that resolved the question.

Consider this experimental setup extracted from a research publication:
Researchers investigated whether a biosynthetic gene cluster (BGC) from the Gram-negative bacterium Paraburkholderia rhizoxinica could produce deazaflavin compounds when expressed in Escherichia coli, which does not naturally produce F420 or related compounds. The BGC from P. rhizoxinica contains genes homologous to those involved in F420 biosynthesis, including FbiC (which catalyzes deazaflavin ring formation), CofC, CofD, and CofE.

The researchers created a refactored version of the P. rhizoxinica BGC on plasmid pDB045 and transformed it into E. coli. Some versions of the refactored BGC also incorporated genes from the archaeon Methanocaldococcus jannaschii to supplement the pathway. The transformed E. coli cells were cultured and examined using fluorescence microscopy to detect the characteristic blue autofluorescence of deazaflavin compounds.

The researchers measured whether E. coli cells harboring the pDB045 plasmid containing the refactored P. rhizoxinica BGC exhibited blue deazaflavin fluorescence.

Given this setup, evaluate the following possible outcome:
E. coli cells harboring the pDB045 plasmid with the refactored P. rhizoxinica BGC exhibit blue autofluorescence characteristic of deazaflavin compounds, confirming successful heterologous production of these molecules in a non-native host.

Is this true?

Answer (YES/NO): YES